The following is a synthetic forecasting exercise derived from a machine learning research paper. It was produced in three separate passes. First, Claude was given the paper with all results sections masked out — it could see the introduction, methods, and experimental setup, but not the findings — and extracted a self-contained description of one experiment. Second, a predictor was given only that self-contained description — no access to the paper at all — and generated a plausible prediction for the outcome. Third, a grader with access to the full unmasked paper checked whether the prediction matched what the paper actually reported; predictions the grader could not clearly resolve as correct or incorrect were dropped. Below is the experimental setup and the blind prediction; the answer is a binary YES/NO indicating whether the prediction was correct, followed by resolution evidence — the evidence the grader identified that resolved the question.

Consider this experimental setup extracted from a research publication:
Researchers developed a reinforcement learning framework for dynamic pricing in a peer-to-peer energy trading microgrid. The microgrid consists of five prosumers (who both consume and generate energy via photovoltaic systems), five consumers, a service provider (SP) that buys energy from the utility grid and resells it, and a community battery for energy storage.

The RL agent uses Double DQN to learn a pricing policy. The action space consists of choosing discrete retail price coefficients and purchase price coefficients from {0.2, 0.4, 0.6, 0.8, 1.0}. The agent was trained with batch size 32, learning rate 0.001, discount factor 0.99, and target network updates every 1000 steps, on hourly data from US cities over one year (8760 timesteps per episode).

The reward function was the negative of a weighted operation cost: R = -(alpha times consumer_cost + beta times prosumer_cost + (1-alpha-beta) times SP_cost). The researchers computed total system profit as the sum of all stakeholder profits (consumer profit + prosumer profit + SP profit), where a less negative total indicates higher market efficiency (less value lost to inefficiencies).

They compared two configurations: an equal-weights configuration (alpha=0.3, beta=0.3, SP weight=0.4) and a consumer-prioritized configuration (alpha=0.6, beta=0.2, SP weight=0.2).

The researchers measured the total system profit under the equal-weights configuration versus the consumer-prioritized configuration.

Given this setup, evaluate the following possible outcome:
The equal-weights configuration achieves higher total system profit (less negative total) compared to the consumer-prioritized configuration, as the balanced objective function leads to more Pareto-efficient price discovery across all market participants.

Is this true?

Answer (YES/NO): NO